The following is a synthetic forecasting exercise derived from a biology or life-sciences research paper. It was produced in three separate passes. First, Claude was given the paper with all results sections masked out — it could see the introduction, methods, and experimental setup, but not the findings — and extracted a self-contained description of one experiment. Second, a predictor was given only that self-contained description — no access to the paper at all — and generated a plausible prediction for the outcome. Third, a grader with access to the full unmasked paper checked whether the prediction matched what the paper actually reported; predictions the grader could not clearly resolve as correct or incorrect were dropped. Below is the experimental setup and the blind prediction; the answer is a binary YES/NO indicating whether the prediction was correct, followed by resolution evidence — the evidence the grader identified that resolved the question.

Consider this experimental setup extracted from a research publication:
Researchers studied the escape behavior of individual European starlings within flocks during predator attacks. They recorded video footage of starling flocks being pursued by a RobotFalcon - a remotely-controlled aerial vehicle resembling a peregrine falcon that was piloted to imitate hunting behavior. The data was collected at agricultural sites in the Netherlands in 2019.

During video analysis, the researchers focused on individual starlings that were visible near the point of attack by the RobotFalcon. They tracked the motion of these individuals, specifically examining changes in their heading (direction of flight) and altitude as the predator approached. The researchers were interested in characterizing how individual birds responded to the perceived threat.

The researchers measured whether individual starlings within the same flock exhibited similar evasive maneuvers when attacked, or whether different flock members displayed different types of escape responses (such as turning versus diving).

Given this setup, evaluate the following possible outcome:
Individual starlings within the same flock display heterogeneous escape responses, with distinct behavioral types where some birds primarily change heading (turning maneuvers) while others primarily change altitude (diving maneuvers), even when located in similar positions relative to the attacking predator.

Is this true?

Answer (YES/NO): NO